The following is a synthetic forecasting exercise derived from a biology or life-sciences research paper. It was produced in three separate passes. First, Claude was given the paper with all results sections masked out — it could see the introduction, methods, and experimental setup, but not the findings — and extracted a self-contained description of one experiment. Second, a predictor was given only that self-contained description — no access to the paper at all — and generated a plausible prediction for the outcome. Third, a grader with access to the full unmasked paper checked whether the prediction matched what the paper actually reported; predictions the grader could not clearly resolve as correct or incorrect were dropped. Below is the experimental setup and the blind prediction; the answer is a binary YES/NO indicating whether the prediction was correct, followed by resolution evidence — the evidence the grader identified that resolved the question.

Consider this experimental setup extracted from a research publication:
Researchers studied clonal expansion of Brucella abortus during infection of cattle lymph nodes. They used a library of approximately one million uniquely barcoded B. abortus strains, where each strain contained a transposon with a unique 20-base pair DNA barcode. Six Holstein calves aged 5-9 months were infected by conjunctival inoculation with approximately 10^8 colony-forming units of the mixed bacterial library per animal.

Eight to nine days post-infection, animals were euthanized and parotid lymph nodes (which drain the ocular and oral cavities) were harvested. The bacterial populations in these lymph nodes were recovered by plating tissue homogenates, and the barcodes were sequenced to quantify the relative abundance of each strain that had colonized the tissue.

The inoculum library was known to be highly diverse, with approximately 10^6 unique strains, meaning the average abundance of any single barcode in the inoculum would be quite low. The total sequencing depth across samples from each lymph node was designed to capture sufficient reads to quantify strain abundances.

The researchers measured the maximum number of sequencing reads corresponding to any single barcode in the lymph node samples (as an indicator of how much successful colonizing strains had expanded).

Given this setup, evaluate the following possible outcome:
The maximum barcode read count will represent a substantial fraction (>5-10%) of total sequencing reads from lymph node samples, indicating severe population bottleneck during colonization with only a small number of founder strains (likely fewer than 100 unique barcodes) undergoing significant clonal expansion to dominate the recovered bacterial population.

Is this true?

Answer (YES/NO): YES